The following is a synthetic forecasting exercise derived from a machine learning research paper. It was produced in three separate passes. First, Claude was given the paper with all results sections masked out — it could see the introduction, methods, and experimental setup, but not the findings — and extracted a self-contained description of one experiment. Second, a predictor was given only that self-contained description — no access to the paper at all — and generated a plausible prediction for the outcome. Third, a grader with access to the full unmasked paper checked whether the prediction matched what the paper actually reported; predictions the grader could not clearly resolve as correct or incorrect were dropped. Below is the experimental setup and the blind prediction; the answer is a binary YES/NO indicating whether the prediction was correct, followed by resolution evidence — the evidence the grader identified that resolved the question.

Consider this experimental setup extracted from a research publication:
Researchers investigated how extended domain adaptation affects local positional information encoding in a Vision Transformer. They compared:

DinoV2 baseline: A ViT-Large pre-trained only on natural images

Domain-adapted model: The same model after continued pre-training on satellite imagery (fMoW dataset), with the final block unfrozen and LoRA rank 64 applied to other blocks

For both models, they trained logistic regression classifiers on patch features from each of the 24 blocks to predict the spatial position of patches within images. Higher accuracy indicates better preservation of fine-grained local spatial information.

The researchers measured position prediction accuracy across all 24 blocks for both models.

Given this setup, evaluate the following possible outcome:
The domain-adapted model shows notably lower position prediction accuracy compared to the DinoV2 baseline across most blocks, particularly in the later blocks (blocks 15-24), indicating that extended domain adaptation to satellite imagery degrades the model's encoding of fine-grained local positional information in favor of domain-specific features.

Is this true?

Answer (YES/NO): NO